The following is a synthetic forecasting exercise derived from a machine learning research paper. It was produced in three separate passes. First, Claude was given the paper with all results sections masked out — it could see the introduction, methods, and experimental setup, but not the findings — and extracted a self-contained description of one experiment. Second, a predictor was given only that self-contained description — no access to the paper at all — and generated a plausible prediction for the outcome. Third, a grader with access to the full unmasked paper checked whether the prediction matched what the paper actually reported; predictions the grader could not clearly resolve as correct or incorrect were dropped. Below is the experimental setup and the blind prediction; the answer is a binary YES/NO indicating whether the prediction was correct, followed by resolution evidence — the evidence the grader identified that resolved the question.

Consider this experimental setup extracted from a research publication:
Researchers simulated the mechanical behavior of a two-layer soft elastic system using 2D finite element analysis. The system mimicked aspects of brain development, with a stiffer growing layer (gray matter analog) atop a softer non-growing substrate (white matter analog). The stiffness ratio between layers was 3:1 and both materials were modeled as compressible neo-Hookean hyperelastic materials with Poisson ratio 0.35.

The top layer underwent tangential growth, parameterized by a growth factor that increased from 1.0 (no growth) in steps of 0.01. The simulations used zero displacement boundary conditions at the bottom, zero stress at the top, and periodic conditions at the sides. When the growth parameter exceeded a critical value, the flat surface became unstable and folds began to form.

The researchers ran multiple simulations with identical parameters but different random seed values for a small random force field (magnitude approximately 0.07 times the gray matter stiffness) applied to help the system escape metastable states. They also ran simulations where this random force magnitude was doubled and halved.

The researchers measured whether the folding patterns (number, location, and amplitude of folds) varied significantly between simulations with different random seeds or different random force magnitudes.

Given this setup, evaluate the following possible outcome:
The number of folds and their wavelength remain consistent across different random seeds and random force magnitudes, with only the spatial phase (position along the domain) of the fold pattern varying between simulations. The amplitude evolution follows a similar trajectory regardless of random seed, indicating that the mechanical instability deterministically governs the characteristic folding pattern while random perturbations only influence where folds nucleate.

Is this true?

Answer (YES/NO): YES